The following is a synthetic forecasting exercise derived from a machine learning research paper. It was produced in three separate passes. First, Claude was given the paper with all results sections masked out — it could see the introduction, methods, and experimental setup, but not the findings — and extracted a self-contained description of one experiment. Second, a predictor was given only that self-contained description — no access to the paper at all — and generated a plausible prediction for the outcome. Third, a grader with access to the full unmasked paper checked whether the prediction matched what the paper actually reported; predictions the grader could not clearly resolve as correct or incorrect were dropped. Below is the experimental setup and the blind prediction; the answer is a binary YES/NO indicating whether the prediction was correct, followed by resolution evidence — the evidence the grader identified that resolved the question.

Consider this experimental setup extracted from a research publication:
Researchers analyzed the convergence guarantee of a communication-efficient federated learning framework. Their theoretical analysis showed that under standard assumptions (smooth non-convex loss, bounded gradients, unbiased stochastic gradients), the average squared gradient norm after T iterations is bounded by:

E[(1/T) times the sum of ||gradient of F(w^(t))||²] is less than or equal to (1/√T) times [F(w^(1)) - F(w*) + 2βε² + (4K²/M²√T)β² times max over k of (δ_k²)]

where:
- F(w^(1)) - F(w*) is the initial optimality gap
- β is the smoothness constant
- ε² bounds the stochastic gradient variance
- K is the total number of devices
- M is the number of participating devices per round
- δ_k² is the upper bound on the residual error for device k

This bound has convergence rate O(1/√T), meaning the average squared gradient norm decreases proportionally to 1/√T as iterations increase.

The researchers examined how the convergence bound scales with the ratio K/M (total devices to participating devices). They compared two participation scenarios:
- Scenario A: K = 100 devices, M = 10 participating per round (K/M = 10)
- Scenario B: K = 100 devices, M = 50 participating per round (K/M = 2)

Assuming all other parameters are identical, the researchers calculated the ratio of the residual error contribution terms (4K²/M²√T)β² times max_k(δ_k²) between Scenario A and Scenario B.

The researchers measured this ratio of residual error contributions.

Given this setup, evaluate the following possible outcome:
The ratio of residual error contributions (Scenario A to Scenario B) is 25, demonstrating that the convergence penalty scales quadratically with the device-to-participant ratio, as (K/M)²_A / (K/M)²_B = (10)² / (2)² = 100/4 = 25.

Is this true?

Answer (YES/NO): YES